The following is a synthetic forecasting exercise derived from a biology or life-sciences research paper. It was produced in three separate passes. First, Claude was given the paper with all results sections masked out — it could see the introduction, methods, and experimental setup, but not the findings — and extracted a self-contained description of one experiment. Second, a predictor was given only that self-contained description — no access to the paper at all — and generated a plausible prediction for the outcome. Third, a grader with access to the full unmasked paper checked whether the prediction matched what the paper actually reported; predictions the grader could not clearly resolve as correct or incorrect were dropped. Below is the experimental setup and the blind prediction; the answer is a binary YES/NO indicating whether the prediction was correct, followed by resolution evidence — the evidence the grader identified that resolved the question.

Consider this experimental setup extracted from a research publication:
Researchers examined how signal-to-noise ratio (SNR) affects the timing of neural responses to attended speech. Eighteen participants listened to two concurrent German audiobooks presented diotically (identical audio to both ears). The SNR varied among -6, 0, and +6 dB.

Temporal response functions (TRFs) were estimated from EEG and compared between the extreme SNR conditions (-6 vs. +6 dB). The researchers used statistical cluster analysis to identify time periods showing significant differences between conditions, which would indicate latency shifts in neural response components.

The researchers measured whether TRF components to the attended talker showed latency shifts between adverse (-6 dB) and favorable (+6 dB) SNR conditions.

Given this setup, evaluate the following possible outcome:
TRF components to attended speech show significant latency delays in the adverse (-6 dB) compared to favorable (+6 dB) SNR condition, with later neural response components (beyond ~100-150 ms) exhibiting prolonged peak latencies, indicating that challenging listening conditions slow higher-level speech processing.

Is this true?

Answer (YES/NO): NO